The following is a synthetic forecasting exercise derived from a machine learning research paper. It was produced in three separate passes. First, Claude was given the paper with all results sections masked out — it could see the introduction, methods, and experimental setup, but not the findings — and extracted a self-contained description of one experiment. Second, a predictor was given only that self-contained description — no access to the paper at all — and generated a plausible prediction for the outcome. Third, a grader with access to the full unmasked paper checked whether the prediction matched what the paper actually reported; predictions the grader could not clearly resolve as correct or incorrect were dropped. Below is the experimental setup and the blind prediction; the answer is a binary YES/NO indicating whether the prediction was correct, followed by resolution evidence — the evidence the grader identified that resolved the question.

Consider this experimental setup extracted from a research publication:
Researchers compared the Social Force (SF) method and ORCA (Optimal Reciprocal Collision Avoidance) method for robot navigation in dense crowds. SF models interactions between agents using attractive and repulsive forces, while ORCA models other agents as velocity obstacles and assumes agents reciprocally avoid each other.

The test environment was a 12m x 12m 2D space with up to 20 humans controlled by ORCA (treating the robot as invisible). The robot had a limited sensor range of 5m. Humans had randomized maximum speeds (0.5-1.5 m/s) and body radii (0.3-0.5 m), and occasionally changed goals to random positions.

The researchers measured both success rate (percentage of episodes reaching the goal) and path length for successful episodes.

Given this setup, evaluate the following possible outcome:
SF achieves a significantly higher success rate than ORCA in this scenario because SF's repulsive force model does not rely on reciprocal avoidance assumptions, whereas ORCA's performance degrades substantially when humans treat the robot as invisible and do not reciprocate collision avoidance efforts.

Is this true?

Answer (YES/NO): NO